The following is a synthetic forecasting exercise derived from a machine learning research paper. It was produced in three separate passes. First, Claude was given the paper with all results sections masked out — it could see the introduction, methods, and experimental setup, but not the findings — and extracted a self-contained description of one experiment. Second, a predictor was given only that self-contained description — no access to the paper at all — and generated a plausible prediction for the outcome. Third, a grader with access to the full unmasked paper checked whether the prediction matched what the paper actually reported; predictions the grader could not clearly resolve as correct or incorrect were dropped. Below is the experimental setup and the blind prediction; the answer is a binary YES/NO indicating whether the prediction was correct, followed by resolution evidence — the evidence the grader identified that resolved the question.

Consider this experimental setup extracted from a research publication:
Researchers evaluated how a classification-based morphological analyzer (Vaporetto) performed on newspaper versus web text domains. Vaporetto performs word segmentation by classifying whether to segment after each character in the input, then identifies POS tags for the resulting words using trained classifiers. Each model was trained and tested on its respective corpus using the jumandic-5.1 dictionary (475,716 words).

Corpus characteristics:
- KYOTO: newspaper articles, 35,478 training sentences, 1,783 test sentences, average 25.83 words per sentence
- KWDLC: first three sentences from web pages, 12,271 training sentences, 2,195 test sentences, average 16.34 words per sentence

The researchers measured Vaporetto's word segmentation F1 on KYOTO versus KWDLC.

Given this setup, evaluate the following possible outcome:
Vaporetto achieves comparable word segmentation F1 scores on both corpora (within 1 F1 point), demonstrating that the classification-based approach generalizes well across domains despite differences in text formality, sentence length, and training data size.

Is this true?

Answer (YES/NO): NO